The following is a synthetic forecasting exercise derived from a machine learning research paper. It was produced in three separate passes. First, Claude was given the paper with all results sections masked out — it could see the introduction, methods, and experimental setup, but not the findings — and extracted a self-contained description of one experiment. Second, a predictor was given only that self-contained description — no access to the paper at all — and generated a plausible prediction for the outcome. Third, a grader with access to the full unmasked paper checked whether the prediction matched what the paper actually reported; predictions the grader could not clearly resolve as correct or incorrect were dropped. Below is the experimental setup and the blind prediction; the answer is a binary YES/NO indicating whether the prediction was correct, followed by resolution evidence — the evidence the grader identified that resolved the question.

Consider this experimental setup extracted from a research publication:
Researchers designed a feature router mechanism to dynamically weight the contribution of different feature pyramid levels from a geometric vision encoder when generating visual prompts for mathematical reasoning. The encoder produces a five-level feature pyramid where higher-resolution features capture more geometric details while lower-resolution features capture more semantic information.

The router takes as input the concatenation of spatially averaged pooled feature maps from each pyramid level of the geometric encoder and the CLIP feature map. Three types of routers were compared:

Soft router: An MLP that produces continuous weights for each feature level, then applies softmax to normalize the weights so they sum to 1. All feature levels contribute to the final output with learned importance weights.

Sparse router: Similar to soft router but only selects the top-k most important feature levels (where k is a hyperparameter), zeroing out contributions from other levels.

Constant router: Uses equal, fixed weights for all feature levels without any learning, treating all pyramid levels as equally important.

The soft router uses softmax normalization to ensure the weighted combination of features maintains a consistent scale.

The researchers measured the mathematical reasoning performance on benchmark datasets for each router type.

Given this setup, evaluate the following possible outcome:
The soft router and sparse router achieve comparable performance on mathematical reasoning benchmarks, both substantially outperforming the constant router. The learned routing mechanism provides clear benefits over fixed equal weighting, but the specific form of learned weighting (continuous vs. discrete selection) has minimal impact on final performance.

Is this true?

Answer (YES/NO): NO